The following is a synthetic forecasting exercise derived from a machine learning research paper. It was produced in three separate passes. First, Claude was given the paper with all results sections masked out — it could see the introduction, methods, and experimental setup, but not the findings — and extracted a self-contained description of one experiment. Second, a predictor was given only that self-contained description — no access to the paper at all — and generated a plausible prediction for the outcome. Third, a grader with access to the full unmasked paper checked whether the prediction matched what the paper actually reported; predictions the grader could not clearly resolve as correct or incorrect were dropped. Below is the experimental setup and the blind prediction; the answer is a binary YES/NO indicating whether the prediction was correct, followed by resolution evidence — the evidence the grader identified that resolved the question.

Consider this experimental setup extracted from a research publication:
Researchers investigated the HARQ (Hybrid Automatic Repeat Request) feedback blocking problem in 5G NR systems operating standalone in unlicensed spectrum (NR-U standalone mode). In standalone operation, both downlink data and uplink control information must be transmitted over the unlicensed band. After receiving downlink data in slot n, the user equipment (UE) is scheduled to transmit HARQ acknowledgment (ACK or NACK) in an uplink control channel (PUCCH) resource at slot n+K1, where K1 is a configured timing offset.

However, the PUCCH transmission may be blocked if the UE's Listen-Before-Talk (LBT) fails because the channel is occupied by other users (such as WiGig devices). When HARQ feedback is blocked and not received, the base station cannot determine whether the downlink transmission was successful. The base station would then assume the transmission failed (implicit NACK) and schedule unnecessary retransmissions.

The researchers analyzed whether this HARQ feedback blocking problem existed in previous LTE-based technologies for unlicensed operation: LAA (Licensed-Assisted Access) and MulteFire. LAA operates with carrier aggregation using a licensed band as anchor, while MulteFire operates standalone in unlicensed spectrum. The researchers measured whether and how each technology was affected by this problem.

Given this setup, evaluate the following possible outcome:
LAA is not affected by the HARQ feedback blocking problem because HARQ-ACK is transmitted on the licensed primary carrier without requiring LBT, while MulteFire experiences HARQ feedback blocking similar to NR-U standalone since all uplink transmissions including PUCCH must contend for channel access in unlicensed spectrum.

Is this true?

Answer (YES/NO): NO